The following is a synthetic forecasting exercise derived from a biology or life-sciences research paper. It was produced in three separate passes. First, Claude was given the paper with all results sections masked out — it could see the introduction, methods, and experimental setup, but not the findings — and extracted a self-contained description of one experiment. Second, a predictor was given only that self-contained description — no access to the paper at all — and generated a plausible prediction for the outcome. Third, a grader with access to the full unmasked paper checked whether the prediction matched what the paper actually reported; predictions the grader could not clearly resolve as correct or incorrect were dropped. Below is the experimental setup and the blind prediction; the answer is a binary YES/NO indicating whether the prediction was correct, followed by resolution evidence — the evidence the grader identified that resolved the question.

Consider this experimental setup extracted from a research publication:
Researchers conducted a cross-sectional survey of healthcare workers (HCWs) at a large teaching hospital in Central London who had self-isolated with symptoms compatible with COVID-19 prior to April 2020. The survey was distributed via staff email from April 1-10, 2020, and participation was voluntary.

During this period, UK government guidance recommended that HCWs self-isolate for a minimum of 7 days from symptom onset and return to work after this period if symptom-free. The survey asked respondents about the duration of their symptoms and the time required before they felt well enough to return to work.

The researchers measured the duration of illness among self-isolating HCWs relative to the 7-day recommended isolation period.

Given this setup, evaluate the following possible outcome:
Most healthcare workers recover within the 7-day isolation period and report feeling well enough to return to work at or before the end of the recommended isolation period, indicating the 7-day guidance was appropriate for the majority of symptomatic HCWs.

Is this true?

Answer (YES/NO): NO